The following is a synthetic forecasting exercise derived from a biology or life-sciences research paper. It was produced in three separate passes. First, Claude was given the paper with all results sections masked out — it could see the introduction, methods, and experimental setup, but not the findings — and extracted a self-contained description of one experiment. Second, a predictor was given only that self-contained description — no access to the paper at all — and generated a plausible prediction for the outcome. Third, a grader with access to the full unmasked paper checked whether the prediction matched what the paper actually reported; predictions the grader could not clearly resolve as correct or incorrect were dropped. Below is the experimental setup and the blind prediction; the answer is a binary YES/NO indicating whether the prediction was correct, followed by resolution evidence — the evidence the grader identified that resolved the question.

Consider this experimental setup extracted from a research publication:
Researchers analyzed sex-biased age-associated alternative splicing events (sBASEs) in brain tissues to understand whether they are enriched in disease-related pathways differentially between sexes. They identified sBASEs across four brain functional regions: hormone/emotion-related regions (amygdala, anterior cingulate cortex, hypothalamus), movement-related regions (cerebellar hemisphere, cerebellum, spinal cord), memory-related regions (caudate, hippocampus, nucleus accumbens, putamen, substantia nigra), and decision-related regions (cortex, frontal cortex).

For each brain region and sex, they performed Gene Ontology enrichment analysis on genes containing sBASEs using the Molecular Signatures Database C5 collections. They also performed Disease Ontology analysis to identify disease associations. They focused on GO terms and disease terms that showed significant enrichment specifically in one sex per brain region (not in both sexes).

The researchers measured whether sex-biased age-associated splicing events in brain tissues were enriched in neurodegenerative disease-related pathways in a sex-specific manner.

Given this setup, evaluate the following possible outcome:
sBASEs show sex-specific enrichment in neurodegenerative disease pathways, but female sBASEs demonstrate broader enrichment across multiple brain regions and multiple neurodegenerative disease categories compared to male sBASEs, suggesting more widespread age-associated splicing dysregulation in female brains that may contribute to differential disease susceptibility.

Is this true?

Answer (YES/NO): NO